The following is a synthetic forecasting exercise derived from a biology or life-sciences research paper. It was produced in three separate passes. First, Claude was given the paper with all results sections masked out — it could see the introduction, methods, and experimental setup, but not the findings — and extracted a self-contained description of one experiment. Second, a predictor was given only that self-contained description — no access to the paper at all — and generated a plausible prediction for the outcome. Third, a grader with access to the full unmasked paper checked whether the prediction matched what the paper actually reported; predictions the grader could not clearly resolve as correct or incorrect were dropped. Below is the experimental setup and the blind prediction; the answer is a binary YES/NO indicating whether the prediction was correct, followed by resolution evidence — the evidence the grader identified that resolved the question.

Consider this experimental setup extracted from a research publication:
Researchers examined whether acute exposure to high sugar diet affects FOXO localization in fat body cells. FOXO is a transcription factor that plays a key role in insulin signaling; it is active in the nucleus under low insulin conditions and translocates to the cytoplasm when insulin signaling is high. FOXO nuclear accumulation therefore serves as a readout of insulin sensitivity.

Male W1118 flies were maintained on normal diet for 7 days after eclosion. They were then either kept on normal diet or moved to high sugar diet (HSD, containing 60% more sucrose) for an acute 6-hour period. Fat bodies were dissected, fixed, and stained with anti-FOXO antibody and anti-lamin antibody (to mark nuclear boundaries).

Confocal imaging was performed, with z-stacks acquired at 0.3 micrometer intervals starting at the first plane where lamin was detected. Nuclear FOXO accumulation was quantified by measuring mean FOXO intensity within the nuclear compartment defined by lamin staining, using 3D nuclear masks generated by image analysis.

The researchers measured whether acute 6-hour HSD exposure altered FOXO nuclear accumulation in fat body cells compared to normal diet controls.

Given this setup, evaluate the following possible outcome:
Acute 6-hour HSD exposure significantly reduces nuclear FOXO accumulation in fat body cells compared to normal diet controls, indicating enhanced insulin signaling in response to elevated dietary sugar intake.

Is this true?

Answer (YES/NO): NO